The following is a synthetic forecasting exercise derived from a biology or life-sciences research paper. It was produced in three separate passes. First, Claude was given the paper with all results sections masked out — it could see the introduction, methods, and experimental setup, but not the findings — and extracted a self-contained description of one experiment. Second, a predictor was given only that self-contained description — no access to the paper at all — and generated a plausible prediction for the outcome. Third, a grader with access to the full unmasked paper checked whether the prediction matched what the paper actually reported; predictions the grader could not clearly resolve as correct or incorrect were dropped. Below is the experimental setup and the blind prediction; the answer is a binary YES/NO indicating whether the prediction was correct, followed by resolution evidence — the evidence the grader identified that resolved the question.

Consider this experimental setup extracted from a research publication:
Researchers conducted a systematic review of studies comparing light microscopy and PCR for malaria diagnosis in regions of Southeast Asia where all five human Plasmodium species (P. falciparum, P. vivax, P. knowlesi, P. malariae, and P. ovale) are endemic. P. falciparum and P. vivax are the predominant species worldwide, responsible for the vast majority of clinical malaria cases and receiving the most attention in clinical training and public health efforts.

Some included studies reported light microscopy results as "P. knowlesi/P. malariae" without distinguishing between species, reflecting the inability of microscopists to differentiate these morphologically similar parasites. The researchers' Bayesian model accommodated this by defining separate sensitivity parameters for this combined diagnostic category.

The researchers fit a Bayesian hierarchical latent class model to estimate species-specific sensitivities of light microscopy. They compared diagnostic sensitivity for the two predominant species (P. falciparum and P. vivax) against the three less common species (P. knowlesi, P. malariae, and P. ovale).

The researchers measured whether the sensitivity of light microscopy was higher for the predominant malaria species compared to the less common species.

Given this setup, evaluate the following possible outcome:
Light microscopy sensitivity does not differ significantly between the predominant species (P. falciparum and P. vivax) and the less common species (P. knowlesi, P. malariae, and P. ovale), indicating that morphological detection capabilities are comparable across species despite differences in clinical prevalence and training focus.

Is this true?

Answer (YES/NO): NO